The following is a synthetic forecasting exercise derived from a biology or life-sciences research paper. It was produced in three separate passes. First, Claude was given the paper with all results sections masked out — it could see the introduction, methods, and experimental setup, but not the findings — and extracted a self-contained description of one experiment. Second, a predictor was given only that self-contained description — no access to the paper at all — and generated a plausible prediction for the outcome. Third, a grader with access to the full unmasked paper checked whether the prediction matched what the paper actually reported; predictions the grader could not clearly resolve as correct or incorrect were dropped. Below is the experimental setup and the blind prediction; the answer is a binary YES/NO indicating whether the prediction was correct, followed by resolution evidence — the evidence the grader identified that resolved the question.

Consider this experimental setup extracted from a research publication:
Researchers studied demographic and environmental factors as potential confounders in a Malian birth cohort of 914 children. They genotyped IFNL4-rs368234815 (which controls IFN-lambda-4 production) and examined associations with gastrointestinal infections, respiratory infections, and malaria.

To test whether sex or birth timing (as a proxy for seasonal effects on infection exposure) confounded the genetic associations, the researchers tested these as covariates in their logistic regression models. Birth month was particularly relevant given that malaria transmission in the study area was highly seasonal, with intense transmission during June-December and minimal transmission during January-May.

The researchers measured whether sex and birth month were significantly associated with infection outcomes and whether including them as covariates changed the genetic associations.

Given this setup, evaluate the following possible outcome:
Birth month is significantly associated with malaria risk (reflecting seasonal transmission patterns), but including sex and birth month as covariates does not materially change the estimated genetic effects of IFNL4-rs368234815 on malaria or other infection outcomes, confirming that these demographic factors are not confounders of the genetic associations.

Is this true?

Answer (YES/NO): NO